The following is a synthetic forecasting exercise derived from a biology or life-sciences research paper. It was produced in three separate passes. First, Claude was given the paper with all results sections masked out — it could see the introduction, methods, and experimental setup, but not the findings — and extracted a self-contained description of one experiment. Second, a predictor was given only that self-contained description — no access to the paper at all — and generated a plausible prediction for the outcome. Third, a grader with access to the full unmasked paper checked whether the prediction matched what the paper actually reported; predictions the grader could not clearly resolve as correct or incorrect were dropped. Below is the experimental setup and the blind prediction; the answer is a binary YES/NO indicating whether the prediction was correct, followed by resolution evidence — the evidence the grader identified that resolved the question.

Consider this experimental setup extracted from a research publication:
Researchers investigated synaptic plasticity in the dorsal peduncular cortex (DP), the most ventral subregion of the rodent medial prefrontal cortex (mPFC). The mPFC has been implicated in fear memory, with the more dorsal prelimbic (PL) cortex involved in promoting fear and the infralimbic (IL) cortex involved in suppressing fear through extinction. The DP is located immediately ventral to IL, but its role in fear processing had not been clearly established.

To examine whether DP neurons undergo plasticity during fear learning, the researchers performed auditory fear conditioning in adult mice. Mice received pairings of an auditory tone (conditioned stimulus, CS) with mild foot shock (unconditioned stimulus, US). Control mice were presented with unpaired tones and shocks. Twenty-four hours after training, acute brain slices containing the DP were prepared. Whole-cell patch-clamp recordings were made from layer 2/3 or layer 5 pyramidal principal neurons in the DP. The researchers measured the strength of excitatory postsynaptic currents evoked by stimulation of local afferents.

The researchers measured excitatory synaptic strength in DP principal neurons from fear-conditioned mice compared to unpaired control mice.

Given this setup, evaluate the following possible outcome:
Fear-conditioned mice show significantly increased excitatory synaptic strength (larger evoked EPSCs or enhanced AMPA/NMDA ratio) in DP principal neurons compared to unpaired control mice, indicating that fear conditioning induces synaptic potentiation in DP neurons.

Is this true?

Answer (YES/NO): NO